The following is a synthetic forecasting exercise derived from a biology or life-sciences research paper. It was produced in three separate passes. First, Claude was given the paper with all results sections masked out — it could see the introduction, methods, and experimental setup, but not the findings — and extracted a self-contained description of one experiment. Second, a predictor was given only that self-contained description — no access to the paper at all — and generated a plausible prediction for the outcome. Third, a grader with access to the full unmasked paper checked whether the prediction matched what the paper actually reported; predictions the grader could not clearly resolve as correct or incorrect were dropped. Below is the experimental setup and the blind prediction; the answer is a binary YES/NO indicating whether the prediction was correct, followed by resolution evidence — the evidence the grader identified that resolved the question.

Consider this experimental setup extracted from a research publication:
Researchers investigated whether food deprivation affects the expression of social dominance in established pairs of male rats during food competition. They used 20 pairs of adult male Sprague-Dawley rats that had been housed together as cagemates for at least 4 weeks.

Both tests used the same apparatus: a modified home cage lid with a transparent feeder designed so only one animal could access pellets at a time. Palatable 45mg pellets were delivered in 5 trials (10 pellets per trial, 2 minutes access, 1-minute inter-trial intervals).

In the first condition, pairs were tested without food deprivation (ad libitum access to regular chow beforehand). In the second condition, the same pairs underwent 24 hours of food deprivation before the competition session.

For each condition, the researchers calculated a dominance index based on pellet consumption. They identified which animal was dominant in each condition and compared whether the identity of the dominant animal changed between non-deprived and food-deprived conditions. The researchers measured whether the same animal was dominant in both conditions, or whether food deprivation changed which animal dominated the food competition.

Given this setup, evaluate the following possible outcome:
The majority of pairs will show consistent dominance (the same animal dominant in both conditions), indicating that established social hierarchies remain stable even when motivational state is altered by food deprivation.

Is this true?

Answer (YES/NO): YES